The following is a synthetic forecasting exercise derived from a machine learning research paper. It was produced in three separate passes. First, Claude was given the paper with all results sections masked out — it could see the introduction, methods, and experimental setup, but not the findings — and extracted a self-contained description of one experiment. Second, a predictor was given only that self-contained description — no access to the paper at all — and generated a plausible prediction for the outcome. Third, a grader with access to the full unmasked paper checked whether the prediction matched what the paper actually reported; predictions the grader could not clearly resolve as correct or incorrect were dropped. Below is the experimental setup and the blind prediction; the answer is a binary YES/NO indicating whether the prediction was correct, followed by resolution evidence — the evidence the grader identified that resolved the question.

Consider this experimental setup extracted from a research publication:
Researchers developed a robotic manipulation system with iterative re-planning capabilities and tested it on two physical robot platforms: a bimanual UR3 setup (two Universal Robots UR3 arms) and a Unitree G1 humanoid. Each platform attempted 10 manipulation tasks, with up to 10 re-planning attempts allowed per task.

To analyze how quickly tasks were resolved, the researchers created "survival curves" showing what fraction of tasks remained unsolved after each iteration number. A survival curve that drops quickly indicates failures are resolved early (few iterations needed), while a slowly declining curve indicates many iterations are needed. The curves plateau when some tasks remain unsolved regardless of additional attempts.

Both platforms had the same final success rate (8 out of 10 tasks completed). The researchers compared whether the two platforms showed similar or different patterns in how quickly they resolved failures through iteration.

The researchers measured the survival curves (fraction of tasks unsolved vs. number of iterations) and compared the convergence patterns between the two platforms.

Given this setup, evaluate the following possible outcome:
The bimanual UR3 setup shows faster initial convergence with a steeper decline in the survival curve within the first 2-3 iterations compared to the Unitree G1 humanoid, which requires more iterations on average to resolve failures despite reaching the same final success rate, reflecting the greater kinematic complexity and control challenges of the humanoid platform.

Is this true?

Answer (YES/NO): NO